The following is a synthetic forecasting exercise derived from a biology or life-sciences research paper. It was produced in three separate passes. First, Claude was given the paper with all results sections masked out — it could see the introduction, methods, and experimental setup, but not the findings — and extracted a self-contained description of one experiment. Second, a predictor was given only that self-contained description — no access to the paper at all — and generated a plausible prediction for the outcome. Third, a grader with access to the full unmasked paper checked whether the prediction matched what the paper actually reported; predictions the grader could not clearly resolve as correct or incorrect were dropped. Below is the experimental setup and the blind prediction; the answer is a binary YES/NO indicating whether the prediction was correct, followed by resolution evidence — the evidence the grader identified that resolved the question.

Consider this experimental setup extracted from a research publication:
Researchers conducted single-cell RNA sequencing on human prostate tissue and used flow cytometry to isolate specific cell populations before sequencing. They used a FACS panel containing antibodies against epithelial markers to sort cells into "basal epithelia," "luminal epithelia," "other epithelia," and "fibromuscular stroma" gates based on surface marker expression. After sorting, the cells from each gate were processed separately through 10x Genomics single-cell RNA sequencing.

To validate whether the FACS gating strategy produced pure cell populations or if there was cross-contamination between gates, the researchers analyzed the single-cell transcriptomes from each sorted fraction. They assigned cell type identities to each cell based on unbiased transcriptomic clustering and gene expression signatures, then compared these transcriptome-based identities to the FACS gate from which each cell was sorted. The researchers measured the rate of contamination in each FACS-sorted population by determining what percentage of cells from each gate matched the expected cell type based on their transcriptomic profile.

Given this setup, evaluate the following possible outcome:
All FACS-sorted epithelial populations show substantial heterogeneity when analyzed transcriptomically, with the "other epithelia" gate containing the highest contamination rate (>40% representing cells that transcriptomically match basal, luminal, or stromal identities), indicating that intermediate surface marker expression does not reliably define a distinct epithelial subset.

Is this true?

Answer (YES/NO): NO